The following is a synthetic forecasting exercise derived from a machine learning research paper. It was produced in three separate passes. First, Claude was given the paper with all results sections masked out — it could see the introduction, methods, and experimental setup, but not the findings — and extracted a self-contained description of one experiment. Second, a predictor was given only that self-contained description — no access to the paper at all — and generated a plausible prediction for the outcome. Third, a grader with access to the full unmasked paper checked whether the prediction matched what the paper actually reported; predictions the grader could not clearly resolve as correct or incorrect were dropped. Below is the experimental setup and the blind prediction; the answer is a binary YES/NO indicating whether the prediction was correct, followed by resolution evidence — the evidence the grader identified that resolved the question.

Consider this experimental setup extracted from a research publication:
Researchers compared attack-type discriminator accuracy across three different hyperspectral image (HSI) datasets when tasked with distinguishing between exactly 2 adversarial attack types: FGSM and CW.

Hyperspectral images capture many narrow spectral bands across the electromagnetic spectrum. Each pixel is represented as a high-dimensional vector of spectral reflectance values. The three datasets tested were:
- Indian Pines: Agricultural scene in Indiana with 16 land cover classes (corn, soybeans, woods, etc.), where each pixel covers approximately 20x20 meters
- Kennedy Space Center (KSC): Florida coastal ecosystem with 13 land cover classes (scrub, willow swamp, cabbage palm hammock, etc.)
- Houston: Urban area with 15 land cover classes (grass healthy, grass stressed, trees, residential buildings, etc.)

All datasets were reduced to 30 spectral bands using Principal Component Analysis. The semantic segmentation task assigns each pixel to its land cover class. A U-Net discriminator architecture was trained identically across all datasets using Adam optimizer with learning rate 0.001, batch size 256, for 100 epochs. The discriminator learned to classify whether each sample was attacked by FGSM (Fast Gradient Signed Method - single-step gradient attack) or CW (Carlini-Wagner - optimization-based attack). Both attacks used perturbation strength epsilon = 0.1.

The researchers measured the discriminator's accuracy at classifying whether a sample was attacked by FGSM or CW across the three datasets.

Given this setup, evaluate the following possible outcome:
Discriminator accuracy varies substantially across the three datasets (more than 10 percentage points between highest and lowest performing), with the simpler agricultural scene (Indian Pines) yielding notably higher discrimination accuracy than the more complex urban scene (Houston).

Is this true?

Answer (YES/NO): NO